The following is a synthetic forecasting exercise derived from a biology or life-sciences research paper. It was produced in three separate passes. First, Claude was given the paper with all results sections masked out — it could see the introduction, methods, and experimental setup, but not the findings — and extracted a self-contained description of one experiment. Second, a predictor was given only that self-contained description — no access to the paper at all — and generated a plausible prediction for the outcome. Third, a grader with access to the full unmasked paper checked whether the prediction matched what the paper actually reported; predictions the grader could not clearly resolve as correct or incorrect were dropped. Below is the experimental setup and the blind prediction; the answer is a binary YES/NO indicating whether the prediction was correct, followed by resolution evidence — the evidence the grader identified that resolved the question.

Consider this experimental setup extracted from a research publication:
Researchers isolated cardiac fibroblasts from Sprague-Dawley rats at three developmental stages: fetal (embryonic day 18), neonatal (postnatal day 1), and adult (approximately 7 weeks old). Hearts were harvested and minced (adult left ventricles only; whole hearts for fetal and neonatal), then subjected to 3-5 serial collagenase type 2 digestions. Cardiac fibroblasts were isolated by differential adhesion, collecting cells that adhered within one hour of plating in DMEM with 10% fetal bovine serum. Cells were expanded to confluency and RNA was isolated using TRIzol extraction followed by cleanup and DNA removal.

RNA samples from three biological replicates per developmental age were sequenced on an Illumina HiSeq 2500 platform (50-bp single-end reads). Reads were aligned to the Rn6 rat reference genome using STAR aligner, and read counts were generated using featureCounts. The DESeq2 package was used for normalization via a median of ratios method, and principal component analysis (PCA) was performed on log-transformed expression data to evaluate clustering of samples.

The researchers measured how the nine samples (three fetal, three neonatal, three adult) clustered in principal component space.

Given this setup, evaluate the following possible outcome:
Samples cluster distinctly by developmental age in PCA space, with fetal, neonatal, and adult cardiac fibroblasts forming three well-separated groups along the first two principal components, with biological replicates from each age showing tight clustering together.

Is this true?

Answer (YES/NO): NO